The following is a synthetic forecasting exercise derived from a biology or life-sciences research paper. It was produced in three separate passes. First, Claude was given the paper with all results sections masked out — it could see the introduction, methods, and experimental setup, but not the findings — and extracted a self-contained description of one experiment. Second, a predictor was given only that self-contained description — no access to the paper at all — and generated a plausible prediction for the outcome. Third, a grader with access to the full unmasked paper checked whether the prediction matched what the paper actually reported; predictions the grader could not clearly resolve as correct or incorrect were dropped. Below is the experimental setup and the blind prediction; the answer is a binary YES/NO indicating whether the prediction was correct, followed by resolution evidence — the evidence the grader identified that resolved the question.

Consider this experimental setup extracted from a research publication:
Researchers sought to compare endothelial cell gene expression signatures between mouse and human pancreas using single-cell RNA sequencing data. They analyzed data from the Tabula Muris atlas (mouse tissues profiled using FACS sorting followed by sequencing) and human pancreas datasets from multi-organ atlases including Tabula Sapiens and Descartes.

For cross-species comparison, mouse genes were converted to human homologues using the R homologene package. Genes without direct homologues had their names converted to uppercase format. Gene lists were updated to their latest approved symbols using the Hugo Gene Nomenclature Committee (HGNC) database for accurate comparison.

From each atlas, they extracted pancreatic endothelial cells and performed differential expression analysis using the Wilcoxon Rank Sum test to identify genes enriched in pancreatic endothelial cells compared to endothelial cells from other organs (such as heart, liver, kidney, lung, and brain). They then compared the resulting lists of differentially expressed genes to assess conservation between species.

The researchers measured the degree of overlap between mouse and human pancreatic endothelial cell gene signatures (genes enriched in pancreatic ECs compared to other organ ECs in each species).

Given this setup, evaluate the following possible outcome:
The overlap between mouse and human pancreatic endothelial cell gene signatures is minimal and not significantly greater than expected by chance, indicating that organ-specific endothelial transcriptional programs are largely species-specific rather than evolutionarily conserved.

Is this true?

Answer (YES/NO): NO